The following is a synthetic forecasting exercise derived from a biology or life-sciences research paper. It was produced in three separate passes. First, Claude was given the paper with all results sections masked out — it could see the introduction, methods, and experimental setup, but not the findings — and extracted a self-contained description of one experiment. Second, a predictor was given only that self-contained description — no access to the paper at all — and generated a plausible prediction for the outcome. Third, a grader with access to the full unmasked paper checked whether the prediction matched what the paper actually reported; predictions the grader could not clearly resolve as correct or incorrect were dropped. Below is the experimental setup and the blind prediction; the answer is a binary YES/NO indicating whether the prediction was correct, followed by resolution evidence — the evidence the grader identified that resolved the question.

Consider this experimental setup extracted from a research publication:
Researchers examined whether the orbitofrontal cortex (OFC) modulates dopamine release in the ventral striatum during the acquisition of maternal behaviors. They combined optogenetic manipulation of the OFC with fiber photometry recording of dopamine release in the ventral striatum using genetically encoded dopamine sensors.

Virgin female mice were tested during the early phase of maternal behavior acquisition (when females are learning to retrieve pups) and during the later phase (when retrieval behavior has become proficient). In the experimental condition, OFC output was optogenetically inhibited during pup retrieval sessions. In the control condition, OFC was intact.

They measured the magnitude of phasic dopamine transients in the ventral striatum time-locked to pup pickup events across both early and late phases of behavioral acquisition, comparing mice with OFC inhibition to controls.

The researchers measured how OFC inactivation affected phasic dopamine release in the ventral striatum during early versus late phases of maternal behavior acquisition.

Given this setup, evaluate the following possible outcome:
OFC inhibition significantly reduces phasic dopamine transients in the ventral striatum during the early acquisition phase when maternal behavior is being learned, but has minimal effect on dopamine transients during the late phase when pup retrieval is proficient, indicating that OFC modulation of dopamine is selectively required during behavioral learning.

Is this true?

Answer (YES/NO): YES